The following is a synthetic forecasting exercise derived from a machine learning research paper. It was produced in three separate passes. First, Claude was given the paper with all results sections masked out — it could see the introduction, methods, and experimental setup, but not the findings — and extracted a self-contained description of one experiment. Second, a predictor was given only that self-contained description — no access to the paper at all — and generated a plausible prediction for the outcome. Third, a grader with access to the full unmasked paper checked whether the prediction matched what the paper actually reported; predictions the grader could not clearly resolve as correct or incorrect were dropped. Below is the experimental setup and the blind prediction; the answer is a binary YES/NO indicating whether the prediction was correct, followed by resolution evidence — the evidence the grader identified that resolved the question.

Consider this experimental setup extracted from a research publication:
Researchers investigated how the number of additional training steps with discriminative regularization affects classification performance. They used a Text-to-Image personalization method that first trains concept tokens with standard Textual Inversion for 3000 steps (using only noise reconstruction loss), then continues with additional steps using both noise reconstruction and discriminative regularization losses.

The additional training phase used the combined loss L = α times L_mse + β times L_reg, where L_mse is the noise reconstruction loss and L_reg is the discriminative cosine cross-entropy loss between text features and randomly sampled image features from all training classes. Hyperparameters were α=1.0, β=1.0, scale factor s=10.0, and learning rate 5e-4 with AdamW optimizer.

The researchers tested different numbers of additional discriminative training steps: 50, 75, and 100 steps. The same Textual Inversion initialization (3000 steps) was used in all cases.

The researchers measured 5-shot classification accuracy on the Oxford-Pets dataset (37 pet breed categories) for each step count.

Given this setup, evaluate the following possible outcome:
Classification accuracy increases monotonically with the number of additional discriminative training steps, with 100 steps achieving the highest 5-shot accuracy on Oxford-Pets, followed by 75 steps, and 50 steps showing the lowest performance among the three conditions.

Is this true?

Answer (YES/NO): NO